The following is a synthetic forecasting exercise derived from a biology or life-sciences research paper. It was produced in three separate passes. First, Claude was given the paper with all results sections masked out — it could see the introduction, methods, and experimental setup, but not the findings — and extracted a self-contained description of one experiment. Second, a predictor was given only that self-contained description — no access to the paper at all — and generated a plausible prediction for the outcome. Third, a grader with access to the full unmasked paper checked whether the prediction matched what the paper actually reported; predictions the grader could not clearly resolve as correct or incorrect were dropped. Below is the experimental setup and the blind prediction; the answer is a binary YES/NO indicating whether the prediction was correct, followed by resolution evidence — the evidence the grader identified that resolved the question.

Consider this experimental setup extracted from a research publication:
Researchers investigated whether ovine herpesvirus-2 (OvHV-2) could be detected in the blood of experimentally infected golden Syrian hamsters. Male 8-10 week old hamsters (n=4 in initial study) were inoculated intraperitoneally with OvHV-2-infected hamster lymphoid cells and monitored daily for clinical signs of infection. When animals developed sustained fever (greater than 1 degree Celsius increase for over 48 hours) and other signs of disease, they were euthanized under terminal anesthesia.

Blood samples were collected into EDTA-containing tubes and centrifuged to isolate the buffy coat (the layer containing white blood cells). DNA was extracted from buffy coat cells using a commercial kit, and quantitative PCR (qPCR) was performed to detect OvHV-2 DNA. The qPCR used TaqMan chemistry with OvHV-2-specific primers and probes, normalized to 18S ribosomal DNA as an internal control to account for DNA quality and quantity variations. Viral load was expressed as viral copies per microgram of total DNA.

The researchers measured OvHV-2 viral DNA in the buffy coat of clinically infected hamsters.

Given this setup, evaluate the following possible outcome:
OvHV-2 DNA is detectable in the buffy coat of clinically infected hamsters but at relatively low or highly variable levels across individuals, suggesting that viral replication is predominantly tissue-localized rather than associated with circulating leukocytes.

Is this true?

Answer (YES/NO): NO